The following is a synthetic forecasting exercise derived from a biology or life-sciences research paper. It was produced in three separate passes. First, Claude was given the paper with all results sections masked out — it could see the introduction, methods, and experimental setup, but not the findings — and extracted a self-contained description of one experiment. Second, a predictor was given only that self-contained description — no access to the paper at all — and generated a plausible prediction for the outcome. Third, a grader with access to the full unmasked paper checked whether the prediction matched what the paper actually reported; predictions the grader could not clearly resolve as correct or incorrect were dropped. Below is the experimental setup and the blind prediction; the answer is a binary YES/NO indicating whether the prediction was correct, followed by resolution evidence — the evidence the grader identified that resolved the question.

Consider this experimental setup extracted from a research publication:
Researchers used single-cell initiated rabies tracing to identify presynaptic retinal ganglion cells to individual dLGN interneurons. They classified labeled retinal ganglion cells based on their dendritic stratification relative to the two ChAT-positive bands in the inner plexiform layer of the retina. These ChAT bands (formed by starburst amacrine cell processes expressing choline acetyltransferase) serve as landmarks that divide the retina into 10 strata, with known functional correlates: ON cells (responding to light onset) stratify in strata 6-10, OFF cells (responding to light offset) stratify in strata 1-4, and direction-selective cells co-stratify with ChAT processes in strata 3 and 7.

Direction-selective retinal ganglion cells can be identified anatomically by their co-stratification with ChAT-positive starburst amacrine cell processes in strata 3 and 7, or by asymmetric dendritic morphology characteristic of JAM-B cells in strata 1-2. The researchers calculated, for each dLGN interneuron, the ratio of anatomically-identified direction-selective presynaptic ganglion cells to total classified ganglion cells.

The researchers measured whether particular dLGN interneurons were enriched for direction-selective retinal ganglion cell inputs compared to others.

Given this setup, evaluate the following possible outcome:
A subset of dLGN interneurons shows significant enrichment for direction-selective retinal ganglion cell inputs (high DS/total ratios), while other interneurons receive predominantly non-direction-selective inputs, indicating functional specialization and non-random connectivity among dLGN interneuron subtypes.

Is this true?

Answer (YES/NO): YES